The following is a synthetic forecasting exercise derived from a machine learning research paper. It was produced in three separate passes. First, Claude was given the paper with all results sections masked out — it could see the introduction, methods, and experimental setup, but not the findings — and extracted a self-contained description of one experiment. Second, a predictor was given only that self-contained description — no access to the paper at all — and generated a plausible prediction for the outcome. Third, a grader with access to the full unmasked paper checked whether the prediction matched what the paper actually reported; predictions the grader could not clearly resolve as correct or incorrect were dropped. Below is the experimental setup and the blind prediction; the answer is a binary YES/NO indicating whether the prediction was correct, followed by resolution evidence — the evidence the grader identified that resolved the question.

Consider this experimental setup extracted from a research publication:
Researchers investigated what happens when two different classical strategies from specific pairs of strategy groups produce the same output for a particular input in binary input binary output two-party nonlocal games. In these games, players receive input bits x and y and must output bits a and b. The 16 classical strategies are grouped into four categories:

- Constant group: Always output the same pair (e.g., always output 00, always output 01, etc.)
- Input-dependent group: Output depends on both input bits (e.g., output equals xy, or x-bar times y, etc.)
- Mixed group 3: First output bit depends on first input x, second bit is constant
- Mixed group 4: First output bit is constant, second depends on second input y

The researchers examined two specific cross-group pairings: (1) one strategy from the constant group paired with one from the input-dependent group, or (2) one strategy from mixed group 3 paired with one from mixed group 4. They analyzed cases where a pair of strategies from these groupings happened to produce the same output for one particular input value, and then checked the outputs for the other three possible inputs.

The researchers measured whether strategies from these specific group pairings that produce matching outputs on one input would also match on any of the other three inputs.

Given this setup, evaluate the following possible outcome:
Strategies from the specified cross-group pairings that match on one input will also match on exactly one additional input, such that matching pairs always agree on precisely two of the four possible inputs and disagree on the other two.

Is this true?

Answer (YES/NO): NO